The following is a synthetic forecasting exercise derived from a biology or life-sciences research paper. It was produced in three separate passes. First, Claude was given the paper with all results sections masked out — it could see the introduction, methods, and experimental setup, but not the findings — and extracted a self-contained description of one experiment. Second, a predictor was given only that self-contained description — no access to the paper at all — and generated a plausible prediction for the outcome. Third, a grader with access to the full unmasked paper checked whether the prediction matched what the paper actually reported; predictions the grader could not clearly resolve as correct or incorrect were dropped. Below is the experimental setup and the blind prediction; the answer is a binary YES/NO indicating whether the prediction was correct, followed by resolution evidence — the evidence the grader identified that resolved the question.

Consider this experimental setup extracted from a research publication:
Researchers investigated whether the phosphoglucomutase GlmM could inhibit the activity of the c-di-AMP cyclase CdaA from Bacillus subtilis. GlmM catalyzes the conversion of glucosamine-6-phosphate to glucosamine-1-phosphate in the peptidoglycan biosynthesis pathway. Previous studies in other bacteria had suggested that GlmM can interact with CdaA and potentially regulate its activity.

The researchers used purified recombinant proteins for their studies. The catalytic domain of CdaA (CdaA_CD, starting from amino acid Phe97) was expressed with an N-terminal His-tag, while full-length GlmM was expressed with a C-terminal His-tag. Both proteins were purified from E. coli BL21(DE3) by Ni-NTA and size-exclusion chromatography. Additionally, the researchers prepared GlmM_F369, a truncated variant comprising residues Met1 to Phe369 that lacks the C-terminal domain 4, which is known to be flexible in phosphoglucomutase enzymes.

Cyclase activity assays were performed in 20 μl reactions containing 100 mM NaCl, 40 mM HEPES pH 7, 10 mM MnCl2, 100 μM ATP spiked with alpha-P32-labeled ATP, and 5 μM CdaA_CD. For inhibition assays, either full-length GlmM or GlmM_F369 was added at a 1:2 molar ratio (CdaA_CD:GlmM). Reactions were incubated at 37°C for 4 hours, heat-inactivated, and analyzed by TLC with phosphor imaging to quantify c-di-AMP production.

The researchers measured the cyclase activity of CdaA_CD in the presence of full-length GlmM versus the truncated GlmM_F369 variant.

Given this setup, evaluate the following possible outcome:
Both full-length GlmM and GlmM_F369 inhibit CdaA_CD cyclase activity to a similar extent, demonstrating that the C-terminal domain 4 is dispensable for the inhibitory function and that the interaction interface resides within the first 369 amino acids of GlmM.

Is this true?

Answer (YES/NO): YES